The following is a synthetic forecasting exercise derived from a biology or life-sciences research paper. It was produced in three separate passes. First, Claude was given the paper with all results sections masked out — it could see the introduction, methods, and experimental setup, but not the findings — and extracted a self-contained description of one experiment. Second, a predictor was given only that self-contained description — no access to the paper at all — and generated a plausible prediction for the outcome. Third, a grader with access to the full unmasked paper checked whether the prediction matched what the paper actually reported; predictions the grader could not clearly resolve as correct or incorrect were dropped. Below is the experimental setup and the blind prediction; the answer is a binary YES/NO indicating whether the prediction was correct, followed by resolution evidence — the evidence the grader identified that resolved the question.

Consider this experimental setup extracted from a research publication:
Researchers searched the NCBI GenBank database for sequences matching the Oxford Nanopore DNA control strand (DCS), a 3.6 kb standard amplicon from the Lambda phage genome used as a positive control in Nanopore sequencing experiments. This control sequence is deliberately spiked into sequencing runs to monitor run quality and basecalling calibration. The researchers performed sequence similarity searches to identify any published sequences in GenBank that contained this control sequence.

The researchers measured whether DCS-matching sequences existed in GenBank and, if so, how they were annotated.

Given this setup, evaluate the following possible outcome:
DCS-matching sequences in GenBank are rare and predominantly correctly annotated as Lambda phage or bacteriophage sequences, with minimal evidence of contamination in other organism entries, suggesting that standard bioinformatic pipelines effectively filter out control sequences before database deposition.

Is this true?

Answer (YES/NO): NO